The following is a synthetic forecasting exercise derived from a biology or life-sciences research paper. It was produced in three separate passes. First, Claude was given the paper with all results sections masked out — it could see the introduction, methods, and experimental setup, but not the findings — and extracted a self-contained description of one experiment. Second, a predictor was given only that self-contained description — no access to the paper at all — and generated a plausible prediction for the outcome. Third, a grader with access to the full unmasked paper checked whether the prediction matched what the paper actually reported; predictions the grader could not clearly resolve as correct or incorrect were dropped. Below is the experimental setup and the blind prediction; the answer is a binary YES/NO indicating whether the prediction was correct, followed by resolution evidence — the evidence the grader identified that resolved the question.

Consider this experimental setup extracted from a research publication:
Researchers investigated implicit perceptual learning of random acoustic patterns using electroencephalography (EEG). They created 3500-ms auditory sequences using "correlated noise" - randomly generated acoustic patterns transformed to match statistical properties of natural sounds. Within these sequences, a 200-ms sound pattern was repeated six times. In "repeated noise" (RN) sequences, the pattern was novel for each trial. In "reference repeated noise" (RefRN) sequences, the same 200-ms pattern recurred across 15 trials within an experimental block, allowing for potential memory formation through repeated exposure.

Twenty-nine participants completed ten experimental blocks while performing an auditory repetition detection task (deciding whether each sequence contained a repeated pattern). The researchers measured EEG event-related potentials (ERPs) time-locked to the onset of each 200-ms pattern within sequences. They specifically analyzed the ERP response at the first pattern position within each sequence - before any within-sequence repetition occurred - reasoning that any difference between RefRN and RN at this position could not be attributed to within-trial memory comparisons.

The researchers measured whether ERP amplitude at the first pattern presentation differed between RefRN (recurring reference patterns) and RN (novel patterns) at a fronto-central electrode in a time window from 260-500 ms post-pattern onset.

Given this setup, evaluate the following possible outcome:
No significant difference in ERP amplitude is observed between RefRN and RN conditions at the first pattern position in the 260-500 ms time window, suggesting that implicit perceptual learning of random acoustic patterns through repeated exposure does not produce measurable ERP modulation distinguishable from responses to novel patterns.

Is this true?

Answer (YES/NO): NO